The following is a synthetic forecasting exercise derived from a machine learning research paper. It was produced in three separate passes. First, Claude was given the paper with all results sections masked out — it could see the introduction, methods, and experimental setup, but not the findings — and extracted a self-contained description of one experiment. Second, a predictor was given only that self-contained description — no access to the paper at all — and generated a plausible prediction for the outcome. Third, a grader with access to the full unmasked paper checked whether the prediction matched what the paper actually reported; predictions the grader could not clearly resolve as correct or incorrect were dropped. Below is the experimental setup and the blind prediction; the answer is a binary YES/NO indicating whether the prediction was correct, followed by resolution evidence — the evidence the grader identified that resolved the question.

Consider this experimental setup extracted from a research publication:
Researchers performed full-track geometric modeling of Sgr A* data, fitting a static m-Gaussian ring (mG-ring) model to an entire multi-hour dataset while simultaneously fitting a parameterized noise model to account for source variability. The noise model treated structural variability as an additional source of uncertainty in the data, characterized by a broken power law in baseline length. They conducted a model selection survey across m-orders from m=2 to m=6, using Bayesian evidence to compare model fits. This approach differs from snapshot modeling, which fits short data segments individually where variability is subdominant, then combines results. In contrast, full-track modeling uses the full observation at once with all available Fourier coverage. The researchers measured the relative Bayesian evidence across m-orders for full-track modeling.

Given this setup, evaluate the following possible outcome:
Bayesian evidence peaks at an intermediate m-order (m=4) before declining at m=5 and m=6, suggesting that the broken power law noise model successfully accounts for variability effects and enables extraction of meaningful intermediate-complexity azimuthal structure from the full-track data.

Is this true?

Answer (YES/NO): NO